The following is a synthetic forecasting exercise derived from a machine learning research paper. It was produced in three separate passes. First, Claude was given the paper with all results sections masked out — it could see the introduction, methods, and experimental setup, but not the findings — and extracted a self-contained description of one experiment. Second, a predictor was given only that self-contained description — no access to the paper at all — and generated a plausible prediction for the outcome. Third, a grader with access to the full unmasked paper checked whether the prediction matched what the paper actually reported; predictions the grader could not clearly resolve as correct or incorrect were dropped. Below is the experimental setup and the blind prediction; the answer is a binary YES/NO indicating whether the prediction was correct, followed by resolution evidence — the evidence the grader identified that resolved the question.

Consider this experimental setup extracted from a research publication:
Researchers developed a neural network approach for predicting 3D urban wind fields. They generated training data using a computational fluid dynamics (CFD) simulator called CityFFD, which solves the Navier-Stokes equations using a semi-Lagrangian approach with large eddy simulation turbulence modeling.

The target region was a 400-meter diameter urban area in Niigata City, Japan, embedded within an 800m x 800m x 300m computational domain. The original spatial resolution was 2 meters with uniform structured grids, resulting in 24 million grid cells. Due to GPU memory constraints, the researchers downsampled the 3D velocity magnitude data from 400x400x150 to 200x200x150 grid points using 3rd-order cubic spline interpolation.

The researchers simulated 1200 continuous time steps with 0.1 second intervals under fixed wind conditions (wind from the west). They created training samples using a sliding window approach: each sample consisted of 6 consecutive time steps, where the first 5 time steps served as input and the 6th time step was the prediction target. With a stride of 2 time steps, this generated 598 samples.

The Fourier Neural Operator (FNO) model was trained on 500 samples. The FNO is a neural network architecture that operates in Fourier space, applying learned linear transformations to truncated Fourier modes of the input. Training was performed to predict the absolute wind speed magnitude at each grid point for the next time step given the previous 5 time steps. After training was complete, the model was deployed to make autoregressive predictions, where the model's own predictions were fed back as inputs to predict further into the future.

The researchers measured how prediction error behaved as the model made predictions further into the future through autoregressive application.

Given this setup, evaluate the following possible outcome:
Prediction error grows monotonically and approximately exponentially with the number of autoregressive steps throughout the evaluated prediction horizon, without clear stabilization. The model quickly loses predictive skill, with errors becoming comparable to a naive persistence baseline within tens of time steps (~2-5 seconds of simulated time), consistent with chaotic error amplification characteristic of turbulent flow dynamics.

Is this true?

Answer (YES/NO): NO